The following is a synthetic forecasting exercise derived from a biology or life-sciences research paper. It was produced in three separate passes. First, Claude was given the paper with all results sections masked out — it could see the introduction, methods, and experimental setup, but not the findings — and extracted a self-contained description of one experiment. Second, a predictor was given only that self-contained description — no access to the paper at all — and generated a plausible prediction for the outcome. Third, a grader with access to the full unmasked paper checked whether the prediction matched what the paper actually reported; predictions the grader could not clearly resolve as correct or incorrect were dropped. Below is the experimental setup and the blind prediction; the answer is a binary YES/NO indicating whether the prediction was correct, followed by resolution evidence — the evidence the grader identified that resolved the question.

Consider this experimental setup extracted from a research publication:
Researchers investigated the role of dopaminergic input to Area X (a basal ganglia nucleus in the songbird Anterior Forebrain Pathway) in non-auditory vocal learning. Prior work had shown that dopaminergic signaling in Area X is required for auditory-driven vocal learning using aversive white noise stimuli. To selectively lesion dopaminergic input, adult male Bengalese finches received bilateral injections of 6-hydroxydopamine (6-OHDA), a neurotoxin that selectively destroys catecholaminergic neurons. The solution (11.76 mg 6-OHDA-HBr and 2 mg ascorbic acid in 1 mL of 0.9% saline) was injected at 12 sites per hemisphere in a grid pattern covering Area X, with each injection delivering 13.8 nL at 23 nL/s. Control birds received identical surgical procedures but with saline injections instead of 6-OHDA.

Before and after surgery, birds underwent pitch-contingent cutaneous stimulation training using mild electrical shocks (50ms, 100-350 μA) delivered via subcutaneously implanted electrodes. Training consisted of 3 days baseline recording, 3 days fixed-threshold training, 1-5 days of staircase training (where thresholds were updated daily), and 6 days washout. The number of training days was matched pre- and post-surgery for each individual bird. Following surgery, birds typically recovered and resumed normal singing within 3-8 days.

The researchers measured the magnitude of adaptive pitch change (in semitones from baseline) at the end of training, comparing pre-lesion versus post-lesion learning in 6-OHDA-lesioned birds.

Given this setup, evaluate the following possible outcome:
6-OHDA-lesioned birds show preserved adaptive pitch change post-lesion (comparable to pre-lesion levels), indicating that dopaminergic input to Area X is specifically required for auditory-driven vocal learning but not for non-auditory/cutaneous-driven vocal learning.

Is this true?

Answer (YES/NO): NO